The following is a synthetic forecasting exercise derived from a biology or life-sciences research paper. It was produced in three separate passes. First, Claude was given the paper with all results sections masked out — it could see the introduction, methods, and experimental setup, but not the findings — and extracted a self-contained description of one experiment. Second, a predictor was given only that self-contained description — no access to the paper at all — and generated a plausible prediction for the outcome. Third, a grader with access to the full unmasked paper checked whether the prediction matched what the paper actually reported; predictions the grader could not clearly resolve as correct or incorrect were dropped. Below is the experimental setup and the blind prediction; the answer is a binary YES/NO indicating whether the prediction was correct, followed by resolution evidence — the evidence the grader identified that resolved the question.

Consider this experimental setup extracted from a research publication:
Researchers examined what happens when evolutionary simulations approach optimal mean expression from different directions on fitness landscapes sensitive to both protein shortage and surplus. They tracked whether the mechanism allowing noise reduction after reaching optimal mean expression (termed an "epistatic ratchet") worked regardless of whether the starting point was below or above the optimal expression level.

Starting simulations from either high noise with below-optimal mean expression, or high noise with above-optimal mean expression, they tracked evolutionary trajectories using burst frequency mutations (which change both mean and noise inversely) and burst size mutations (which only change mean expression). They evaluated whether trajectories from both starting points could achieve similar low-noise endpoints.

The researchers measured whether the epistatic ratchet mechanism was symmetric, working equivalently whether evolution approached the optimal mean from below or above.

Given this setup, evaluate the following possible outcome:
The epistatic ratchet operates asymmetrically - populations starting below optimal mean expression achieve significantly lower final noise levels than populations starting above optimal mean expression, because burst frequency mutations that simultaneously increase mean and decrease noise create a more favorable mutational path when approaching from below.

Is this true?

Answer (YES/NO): NO